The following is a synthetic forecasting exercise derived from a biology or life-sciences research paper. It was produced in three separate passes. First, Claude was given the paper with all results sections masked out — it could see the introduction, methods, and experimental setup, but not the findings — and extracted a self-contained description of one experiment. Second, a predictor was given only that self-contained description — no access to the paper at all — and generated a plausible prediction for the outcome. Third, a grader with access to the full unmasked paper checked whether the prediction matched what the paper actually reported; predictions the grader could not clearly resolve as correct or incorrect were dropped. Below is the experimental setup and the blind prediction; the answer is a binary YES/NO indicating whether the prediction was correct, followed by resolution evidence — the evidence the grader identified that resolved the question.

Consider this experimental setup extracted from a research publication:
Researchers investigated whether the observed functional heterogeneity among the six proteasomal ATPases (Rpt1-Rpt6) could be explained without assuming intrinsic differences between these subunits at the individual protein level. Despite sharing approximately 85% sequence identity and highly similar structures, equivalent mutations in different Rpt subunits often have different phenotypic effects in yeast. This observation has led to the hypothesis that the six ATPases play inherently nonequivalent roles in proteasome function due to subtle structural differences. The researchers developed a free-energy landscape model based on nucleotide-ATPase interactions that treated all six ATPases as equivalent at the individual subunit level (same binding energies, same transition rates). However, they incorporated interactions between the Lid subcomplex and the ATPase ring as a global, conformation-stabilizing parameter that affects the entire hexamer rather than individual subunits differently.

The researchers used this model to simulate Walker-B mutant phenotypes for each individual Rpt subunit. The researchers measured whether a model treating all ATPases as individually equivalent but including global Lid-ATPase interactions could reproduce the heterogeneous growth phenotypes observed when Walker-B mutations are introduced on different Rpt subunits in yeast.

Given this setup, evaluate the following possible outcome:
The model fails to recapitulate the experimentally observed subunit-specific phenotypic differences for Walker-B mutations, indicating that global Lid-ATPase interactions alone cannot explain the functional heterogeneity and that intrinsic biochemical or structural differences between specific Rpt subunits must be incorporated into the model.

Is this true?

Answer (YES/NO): NO